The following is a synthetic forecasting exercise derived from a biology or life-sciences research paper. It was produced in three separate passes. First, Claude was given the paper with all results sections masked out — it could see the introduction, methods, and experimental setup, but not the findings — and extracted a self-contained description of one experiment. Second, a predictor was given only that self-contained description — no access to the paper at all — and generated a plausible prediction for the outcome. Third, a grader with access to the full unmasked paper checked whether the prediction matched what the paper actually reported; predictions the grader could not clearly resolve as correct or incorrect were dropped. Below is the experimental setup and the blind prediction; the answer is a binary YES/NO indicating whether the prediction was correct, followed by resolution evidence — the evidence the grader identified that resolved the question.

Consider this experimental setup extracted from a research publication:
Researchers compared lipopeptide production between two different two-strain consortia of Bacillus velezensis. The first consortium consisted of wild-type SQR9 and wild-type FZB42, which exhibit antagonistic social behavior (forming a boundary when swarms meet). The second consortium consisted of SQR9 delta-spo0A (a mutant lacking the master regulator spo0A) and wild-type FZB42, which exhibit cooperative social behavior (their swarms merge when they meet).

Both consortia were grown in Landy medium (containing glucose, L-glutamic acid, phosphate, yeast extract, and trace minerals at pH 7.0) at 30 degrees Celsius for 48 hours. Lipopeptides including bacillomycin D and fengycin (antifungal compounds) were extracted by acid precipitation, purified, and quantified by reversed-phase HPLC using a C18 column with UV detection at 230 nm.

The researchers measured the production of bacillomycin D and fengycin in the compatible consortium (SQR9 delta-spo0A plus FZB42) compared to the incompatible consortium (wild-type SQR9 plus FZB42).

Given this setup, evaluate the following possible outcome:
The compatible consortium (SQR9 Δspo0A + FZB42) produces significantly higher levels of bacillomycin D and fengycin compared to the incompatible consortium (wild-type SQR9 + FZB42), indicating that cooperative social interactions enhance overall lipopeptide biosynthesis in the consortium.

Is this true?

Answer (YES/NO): YES